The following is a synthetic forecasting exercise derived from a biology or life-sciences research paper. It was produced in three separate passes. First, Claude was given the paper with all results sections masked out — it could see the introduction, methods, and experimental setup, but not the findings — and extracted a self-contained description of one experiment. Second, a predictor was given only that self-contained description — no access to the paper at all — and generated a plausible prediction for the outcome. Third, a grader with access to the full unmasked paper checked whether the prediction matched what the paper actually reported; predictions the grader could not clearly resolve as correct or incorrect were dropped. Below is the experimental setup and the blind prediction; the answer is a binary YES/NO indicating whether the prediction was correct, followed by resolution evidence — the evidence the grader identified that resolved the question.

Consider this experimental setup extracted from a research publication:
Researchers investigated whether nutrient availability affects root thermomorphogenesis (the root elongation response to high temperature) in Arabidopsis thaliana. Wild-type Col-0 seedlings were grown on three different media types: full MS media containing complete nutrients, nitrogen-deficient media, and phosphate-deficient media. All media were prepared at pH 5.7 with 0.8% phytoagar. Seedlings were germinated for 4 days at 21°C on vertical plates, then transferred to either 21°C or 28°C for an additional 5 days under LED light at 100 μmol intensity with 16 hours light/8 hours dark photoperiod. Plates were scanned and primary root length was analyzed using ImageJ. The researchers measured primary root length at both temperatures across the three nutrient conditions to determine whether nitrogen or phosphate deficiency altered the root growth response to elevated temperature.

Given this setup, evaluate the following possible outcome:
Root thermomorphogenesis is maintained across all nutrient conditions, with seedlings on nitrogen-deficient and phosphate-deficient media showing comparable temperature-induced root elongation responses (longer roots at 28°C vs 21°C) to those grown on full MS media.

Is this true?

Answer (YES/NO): NO